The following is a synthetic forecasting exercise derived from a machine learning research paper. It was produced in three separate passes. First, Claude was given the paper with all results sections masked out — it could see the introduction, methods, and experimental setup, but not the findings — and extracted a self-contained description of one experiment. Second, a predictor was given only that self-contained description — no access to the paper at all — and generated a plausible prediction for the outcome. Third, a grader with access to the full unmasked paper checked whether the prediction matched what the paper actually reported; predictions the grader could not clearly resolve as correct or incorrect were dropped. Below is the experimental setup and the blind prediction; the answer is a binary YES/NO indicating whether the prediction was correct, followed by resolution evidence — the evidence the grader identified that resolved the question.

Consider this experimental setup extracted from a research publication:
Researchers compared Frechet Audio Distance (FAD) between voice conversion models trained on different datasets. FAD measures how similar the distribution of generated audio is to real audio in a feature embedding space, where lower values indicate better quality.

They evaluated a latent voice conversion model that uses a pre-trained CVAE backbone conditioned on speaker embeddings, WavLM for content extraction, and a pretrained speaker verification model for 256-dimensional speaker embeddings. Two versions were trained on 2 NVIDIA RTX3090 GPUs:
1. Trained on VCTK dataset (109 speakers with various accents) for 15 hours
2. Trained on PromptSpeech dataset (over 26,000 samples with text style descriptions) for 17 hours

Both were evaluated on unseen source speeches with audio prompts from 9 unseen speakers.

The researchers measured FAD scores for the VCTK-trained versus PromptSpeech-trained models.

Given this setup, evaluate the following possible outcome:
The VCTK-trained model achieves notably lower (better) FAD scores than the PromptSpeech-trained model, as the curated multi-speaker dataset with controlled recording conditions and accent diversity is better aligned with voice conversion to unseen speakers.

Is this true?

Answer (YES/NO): NO